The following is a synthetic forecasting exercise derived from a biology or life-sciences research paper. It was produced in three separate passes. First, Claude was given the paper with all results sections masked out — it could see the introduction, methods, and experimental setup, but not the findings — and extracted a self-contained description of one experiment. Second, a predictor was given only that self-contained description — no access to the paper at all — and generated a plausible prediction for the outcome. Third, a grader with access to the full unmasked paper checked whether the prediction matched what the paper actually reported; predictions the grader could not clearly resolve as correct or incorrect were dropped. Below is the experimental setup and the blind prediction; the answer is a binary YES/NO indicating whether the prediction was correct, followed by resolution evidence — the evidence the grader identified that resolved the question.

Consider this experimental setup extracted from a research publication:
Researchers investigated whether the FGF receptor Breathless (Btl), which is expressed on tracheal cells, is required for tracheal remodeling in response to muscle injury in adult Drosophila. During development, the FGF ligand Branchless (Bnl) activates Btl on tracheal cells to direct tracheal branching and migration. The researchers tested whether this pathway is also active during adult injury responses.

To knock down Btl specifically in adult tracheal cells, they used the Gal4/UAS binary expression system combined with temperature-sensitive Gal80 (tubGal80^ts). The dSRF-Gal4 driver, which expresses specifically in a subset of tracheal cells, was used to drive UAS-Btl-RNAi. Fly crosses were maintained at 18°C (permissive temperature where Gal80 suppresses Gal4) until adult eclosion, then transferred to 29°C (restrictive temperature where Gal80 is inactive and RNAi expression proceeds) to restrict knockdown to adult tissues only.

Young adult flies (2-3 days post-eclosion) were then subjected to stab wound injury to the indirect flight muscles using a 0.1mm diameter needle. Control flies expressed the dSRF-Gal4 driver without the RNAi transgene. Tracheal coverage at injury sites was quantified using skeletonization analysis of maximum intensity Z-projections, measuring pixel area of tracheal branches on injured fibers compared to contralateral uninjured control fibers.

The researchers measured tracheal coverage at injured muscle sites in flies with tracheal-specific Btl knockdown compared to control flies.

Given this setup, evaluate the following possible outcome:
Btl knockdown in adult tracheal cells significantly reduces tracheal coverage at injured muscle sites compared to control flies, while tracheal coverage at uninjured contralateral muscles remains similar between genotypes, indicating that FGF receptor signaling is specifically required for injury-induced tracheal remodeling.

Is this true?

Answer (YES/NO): YES